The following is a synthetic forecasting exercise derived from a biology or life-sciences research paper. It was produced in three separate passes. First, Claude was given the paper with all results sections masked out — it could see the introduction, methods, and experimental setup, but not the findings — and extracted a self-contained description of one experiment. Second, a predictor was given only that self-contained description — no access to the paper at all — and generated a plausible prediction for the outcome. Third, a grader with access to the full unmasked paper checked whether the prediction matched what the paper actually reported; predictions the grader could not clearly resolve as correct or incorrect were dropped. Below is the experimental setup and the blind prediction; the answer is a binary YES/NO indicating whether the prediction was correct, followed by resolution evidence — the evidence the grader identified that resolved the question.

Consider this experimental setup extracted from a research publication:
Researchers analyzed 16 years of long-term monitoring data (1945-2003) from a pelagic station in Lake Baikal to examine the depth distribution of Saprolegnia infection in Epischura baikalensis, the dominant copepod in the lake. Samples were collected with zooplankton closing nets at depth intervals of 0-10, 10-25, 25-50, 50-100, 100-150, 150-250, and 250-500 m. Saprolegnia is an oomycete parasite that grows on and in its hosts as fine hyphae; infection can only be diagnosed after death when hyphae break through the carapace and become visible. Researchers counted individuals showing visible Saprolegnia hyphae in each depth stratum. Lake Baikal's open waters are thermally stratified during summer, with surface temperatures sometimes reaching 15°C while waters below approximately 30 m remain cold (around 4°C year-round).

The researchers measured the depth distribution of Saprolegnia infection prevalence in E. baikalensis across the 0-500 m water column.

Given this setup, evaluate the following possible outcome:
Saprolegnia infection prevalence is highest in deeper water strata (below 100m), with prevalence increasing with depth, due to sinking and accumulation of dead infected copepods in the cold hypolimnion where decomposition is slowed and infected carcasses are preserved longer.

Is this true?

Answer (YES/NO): YES